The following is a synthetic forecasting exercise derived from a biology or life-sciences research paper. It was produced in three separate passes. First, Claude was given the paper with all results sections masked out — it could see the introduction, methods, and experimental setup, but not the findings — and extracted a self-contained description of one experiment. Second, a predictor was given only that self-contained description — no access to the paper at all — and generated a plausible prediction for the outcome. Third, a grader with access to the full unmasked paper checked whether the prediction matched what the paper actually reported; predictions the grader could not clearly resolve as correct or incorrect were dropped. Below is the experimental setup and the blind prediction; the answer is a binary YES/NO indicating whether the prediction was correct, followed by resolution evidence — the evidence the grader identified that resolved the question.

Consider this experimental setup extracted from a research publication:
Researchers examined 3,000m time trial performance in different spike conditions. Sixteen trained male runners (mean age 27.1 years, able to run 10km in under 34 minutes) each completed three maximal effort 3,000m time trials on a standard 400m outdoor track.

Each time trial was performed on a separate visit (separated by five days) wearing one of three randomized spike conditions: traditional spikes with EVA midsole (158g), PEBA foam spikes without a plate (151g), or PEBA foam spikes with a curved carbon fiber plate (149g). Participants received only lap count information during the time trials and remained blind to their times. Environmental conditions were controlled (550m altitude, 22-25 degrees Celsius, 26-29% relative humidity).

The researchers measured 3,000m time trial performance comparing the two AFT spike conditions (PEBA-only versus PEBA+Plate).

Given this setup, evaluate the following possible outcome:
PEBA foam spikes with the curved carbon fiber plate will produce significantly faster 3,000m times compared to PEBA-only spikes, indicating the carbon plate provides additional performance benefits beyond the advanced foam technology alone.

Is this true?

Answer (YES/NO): NO